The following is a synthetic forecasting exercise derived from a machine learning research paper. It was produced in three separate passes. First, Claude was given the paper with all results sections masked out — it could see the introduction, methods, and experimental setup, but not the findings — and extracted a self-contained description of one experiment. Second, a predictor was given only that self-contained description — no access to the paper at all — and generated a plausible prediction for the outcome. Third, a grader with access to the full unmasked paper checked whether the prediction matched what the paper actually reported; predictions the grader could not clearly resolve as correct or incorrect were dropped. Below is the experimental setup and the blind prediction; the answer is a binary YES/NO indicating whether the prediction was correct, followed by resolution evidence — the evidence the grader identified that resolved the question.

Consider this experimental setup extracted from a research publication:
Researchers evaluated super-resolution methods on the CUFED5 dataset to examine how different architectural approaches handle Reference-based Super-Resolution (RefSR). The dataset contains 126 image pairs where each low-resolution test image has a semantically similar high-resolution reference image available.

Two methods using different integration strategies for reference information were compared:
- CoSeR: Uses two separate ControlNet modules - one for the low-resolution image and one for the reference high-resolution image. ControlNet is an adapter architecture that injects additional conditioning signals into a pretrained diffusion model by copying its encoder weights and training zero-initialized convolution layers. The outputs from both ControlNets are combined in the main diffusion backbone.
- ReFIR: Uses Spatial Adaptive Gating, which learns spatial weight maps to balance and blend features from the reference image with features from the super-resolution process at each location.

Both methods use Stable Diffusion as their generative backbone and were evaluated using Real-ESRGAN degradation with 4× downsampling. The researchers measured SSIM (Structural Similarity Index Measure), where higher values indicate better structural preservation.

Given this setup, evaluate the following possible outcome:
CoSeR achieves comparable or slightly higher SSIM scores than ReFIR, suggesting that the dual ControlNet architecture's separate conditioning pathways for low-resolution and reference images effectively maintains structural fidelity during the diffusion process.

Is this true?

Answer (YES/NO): NO